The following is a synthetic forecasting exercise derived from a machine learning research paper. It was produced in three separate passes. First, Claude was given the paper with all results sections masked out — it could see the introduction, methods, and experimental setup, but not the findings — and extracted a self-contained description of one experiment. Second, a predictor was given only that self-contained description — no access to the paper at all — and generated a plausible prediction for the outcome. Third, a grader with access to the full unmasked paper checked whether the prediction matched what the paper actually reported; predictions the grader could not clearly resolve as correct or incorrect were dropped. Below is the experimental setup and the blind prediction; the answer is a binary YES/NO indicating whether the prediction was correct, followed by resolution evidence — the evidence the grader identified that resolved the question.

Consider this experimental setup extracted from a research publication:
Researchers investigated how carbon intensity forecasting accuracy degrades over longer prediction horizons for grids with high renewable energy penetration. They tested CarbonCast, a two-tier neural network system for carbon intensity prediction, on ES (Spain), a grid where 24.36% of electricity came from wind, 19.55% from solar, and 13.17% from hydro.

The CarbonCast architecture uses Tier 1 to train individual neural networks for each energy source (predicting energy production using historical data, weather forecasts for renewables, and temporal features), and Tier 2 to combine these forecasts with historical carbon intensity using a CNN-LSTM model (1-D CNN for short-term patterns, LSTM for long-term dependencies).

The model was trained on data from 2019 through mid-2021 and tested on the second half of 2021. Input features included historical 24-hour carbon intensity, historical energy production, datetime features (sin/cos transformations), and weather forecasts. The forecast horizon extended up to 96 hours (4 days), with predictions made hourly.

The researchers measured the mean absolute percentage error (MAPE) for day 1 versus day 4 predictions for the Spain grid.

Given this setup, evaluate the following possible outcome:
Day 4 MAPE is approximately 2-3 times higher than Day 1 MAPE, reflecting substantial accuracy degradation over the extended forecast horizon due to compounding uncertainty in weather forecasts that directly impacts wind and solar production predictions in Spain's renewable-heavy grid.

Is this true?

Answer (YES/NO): NO